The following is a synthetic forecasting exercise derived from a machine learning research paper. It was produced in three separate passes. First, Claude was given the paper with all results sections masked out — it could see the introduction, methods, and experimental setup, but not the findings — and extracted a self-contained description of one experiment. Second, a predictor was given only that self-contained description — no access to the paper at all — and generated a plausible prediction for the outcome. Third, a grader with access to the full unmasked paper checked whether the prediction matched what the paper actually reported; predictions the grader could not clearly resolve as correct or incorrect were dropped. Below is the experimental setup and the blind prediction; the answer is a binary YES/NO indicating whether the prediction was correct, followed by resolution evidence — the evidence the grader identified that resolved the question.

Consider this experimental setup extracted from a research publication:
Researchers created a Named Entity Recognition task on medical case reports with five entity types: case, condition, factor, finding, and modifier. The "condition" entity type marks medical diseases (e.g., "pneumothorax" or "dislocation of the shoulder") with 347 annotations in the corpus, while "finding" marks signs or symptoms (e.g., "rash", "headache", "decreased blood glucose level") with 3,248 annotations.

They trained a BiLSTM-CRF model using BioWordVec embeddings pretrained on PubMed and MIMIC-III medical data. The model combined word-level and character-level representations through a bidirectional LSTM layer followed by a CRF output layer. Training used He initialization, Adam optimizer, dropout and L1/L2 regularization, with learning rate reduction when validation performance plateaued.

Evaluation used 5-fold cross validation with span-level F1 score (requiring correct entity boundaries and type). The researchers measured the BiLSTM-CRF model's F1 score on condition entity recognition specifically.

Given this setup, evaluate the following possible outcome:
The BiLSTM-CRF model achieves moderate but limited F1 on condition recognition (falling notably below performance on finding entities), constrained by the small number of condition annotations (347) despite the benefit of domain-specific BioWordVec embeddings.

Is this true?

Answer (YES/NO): NO